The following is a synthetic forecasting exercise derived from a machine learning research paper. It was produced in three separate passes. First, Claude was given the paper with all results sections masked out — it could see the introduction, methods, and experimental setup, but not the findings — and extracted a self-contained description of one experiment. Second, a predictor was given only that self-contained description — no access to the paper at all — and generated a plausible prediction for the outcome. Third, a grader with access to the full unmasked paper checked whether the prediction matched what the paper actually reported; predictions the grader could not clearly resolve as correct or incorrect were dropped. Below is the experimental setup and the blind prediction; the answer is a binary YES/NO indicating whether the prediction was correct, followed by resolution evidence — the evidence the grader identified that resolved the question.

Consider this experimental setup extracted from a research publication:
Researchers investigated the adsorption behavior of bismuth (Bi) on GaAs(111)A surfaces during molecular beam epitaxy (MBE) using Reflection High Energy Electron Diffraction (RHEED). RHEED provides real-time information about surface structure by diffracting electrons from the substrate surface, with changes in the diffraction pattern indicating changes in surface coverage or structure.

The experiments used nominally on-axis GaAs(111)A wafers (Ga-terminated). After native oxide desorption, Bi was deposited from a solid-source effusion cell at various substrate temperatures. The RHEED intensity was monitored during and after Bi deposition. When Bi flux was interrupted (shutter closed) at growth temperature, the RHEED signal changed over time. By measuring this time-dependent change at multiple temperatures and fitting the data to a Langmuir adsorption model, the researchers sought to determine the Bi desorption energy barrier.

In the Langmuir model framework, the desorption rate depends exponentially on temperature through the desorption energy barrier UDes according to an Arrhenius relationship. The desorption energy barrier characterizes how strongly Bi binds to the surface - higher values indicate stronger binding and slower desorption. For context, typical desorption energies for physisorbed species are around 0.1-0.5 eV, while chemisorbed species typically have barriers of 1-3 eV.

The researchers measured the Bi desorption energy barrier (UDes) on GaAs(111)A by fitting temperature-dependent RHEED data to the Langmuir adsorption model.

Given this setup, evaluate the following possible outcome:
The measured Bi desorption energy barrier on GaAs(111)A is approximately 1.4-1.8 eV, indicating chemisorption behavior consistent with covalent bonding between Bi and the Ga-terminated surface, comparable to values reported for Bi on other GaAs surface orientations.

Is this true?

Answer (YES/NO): YES